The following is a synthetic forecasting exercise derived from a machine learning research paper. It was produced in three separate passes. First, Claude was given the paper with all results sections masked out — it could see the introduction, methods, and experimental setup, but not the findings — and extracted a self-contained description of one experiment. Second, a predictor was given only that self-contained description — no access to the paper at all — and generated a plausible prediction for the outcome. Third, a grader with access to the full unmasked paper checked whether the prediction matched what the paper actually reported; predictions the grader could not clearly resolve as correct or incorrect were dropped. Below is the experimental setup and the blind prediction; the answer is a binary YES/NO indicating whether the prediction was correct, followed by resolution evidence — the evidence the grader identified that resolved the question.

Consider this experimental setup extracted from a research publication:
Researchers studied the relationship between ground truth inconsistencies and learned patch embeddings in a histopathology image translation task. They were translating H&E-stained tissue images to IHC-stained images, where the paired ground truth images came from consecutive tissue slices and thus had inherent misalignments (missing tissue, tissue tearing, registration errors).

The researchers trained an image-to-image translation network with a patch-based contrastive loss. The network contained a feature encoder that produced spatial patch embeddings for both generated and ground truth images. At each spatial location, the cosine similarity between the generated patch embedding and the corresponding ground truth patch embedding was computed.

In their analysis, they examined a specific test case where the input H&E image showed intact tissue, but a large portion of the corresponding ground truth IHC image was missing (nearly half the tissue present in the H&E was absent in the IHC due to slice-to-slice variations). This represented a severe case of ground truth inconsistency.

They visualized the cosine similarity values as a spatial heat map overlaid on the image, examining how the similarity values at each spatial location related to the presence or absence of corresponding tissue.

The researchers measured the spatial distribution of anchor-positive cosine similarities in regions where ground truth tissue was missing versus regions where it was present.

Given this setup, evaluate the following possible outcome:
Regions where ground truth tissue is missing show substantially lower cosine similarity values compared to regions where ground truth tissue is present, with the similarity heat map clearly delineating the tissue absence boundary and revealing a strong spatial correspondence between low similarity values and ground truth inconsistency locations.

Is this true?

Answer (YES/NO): YES